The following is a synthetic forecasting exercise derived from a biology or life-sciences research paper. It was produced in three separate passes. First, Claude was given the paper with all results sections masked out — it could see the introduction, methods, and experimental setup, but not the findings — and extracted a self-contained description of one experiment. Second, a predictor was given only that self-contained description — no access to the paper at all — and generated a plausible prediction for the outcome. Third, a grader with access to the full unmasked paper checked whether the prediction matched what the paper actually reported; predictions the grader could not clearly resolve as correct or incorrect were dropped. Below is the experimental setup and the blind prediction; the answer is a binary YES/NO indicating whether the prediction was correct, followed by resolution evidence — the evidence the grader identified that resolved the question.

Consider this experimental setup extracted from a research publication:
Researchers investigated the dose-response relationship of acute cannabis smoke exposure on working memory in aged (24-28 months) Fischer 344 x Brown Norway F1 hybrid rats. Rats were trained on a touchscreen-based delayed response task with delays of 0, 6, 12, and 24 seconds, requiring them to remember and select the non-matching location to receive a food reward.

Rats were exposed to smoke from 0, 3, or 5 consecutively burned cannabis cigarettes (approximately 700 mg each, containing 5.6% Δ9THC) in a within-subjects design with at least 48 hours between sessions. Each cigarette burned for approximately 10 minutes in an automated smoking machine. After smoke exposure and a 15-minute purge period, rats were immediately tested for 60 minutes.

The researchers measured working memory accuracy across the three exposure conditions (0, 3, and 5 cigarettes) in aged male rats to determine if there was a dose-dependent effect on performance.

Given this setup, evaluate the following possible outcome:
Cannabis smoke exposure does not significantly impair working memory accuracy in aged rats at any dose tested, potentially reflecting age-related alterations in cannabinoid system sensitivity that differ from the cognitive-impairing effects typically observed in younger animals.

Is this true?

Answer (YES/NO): NO